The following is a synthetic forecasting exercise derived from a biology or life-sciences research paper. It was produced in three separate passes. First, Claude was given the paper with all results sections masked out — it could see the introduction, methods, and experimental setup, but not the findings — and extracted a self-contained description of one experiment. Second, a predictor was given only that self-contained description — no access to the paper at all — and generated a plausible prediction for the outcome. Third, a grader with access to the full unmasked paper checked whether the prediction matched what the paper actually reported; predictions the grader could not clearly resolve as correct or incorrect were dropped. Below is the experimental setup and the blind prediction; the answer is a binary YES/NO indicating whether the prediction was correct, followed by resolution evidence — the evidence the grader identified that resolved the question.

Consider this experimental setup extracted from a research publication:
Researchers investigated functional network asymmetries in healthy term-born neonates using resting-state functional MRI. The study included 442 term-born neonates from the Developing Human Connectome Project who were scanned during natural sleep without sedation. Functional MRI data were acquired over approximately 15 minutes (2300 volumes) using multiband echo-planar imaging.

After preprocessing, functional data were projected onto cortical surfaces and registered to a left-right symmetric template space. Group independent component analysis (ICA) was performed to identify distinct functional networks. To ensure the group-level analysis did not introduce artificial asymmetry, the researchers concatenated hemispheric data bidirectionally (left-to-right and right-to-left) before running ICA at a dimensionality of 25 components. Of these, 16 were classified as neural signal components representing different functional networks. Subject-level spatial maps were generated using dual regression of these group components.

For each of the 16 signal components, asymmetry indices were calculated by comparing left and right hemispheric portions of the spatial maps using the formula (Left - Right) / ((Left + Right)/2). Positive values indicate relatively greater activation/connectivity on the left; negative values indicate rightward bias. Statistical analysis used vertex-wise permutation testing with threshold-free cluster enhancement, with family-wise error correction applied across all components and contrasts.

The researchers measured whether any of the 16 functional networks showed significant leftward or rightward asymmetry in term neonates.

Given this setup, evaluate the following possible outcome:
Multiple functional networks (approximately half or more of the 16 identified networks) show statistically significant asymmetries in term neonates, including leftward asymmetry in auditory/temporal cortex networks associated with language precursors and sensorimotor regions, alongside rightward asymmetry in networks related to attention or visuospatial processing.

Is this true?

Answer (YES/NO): YES